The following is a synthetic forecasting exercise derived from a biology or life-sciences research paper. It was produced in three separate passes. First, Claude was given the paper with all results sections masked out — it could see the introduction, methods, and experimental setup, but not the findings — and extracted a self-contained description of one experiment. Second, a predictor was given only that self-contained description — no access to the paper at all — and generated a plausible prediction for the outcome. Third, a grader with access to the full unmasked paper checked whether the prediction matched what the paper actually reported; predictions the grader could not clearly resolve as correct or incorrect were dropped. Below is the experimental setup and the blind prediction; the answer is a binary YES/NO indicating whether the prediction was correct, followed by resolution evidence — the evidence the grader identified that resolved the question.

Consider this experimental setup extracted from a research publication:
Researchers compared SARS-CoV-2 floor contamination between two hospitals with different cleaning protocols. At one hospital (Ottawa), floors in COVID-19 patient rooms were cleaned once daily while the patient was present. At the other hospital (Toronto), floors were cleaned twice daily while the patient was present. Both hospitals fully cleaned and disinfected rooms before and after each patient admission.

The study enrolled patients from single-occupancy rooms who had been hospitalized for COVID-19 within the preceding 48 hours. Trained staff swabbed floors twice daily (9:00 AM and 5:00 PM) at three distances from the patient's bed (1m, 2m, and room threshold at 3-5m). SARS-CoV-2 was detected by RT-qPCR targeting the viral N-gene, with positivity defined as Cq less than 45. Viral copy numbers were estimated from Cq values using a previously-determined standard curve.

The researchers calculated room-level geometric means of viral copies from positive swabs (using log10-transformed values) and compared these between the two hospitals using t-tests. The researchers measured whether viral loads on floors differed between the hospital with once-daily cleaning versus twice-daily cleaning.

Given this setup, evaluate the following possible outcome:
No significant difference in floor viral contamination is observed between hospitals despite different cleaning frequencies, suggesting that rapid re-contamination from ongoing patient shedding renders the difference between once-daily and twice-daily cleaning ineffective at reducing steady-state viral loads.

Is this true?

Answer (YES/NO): NO